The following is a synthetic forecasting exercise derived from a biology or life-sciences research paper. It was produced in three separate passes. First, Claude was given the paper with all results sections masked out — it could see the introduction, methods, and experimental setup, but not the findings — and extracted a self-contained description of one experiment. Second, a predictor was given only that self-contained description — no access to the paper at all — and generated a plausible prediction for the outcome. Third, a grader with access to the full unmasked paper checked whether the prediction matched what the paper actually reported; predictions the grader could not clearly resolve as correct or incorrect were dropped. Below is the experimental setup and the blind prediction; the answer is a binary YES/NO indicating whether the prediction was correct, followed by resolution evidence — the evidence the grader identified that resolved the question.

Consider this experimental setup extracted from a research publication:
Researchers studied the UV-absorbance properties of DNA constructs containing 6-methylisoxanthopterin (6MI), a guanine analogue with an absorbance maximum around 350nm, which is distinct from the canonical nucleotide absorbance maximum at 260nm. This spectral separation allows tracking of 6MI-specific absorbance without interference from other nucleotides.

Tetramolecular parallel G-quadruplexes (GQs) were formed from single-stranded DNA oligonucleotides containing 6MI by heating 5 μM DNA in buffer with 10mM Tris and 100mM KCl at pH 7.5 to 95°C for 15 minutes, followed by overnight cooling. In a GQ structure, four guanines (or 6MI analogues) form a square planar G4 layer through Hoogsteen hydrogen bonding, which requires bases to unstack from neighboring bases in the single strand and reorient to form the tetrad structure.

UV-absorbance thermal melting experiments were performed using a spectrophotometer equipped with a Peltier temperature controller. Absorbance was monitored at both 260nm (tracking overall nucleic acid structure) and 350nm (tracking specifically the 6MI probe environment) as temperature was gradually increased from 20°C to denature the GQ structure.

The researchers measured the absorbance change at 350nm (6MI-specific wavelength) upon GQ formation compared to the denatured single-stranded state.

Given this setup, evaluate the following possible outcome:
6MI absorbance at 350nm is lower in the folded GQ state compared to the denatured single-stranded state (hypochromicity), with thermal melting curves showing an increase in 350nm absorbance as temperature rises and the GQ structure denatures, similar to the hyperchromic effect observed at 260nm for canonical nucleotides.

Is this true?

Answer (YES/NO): NO